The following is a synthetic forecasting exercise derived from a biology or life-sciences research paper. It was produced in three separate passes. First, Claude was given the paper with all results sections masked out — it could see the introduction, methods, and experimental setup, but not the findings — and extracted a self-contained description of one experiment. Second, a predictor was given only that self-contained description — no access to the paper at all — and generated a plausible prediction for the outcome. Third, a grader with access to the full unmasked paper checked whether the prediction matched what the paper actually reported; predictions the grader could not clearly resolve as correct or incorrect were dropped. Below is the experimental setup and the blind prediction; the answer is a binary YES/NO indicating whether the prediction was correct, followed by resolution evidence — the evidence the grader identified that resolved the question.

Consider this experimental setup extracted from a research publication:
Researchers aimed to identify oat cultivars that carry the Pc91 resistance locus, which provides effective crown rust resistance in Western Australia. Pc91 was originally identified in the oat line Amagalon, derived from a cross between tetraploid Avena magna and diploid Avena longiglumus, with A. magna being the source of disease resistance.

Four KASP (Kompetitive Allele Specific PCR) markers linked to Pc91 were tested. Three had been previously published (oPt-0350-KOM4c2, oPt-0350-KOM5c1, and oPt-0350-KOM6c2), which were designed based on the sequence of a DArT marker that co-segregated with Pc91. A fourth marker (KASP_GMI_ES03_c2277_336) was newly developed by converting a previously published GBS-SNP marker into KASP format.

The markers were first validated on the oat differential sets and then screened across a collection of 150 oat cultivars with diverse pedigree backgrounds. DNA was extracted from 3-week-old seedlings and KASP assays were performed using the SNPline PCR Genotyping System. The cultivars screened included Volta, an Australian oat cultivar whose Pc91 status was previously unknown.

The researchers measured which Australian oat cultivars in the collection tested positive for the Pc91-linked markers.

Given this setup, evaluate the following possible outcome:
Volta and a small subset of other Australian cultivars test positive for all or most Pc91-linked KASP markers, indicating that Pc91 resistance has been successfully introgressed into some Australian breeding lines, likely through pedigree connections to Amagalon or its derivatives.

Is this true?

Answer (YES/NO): YES